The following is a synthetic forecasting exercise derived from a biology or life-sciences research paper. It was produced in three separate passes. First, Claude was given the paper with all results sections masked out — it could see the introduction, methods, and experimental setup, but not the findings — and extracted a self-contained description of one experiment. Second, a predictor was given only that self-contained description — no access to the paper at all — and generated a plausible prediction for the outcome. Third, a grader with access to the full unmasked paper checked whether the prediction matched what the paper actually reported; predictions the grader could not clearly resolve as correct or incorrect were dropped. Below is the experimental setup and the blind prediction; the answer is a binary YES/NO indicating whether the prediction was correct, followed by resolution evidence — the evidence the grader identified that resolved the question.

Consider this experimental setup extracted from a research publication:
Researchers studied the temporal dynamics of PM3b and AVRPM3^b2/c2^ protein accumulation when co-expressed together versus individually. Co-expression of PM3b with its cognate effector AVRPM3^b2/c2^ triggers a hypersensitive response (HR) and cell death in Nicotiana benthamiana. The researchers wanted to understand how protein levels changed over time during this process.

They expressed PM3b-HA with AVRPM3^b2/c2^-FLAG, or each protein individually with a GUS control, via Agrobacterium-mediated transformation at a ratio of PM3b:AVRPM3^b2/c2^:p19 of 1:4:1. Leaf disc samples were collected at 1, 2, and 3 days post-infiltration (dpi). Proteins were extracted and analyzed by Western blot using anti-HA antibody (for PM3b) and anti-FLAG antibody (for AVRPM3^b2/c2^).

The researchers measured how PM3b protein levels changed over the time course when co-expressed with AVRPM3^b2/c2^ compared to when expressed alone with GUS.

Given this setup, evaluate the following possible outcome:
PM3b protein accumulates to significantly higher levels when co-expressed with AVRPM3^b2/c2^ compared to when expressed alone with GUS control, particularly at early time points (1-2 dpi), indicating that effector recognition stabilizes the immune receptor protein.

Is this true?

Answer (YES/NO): NO